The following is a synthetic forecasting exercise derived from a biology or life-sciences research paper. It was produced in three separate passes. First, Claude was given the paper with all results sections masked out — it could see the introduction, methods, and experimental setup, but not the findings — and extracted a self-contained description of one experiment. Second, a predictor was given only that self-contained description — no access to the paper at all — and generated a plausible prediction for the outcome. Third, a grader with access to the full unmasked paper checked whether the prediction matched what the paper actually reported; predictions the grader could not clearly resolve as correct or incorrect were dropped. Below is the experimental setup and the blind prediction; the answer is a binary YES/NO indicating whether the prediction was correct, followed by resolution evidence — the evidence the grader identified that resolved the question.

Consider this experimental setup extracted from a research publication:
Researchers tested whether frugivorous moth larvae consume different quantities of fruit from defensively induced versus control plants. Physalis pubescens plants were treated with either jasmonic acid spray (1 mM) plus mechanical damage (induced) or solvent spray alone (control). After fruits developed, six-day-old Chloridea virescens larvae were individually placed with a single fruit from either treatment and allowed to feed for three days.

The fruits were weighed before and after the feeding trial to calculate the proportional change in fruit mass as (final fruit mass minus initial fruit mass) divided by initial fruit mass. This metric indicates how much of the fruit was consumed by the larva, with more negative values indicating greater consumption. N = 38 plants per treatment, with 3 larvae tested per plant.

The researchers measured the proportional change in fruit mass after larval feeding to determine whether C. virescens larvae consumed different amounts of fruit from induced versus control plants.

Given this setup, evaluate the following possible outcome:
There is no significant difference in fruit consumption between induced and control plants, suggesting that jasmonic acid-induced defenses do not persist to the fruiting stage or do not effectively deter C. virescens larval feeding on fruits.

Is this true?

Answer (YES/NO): NO